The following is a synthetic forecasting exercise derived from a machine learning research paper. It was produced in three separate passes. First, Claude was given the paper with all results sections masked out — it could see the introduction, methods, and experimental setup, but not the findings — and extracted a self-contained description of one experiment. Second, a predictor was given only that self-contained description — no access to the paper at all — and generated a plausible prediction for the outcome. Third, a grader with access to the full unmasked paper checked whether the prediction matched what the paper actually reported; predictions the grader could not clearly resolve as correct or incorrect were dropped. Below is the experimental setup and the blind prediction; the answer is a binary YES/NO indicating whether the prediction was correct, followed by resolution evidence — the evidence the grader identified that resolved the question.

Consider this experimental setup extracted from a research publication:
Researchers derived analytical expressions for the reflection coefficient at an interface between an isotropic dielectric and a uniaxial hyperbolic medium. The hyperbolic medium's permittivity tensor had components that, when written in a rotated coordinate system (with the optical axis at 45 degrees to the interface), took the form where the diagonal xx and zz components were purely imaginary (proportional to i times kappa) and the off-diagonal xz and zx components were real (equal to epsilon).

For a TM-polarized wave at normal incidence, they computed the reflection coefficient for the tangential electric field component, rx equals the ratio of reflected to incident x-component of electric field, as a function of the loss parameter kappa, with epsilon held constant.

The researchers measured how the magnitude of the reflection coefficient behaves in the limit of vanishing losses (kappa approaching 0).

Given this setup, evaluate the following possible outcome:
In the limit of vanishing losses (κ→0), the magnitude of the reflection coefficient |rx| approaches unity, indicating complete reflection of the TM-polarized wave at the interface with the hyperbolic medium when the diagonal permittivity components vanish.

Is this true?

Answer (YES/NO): NO